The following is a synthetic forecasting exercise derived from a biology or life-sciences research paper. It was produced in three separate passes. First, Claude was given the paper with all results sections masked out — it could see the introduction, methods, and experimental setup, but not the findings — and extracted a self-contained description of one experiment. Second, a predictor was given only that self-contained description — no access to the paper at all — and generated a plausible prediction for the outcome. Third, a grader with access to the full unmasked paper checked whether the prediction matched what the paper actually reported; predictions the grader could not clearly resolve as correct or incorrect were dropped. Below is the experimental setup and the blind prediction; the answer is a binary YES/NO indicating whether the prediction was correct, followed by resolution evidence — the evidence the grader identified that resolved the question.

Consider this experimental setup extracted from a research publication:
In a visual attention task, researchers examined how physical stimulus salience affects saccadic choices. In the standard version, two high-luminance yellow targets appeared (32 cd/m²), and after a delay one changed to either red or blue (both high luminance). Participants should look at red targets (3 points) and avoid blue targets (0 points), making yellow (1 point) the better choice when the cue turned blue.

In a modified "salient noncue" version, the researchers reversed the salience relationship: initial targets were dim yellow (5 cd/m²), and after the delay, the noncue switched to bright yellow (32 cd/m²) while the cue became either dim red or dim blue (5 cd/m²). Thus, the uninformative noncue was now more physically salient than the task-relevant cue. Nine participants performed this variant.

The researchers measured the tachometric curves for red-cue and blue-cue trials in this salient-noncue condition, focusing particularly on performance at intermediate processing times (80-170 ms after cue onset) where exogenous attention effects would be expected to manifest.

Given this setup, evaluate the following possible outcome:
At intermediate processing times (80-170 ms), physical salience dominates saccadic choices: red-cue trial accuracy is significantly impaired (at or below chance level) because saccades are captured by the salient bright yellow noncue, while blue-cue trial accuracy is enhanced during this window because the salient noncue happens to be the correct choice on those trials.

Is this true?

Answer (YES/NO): YES